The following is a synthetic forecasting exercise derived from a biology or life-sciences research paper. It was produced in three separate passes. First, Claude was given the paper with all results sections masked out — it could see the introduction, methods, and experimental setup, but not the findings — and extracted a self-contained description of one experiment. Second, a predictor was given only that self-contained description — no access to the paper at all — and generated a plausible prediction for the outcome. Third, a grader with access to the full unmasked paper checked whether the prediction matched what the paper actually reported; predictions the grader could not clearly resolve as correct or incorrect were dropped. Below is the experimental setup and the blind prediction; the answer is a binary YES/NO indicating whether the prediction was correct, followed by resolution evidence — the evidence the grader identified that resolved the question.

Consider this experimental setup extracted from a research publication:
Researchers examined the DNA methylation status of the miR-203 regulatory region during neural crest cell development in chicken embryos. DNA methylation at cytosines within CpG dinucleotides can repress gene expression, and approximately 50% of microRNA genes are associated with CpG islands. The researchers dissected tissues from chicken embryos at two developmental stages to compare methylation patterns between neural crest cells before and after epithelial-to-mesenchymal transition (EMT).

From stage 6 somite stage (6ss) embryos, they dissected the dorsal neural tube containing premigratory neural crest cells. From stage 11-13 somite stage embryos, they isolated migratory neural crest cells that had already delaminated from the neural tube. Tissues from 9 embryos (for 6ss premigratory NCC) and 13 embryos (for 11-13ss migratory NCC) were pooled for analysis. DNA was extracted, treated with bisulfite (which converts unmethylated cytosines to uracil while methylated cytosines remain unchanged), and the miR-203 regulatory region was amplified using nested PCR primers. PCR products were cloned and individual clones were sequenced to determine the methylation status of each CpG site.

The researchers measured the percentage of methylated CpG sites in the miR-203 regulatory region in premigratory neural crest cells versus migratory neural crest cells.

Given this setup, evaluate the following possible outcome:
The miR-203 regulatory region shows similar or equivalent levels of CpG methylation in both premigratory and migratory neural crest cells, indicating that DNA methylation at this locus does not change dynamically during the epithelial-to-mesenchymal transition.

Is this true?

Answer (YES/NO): NO